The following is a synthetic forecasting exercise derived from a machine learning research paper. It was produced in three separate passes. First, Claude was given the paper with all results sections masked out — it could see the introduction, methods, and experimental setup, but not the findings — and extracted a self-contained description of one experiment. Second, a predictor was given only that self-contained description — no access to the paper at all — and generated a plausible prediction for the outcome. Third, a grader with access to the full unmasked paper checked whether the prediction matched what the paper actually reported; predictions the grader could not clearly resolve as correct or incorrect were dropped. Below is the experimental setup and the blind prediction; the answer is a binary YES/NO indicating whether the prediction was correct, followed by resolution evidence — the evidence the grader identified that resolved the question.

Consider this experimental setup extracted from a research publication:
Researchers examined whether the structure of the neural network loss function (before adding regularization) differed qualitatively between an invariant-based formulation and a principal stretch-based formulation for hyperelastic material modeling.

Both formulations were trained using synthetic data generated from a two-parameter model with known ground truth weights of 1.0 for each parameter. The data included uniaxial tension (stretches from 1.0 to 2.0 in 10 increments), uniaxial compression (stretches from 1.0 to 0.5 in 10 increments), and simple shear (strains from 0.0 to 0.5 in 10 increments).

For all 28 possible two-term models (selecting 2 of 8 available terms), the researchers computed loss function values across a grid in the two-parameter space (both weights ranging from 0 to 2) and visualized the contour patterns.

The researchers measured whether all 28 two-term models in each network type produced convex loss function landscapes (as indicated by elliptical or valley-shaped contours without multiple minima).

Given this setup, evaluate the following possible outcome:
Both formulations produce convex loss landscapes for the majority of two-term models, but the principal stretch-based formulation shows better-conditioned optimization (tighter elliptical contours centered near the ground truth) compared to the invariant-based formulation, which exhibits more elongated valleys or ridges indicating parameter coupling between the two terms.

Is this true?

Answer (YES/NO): NO